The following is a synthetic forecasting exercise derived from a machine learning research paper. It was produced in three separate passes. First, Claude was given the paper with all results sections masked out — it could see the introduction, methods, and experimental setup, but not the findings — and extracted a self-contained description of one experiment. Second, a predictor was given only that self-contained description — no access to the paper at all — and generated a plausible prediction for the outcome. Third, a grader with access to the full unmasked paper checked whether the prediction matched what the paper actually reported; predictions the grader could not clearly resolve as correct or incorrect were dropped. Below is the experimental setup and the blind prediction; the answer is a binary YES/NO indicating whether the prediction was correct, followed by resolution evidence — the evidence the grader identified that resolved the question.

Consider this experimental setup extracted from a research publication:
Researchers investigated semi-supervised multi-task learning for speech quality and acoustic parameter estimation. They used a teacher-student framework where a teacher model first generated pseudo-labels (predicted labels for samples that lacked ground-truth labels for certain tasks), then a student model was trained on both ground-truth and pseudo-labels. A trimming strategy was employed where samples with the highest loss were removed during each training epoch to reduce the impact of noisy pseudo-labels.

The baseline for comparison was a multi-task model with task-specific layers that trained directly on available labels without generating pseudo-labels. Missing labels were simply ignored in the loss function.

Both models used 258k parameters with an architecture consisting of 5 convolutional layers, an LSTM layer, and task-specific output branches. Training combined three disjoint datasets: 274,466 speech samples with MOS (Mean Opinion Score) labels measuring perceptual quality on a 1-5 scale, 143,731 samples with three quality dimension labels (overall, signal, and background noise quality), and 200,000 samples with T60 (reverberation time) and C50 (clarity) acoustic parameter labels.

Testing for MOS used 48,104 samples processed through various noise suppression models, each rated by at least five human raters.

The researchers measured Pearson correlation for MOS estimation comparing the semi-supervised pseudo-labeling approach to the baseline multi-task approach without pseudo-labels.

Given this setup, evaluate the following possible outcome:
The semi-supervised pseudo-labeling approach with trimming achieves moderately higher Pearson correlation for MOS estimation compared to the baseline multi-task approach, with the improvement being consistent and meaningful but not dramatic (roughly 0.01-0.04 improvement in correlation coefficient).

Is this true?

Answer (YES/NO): NO